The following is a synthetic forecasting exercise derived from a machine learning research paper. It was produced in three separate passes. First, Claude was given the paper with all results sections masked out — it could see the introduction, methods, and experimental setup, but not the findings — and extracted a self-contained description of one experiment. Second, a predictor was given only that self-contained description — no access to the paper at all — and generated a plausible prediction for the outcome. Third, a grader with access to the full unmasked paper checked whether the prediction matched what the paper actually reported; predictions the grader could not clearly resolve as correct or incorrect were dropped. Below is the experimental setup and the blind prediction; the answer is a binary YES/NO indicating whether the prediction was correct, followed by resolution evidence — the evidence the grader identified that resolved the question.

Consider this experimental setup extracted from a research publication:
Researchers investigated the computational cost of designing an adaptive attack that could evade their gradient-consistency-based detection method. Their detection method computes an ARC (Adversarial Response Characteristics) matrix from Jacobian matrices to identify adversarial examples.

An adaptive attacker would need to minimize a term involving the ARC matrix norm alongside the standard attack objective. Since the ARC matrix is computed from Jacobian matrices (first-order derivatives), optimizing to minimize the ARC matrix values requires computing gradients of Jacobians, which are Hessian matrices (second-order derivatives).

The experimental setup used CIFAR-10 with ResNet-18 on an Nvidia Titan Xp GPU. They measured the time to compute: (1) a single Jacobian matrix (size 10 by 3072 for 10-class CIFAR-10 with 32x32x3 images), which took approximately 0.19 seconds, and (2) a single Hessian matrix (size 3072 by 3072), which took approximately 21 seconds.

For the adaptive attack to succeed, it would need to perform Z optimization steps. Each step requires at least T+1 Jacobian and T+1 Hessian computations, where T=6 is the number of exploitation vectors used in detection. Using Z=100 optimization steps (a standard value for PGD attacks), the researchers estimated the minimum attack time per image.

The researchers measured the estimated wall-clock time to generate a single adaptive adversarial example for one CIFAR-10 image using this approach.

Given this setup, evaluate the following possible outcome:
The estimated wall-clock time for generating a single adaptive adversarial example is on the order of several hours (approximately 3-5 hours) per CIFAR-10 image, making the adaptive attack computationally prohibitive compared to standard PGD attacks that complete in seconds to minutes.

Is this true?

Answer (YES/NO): YES